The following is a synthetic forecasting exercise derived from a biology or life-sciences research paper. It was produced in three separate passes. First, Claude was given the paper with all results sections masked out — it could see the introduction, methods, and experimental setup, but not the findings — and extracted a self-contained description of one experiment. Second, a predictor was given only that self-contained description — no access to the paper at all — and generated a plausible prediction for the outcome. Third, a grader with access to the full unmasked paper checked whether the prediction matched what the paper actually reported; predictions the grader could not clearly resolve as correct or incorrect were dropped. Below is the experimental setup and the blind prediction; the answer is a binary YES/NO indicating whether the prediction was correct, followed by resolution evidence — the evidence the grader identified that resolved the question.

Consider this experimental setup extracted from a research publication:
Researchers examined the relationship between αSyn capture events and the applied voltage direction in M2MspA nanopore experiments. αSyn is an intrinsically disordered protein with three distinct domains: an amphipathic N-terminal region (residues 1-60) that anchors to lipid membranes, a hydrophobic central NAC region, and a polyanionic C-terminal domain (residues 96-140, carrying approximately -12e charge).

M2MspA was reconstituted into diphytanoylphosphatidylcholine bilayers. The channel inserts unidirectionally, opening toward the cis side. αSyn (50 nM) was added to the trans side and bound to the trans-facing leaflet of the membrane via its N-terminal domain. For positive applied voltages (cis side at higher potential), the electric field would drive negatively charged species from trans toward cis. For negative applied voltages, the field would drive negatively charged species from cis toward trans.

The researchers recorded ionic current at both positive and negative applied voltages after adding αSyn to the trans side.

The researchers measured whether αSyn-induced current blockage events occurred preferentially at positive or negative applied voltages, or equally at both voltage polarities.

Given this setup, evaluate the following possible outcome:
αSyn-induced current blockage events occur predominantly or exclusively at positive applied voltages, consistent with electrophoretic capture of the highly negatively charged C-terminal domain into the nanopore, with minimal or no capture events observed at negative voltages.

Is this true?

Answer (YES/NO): YES